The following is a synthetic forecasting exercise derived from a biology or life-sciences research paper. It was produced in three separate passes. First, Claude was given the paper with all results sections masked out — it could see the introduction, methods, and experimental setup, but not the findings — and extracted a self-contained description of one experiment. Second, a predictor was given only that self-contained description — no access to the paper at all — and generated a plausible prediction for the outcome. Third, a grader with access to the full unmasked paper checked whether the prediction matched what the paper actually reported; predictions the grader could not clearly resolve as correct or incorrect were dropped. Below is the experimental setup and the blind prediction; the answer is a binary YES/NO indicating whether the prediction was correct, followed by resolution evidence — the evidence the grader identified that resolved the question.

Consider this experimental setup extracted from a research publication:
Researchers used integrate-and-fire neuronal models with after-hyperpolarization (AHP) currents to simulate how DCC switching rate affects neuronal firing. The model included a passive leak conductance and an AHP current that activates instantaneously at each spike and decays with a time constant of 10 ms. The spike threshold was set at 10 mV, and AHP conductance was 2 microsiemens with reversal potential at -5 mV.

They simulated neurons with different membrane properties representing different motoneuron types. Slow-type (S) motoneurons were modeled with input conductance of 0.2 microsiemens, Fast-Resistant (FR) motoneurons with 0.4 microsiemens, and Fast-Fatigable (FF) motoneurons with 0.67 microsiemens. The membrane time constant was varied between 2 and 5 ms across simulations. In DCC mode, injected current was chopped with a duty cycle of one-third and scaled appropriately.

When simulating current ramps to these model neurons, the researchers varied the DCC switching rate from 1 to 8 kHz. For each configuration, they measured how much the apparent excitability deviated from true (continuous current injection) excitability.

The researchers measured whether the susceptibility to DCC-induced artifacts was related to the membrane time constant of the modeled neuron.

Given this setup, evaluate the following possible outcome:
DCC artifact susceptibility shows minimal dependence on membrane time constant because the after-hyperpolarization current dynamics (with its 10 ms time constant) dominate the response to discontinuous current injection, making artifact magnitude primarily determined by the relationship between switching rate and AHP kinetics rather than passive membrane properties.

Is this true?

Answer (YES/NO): NO